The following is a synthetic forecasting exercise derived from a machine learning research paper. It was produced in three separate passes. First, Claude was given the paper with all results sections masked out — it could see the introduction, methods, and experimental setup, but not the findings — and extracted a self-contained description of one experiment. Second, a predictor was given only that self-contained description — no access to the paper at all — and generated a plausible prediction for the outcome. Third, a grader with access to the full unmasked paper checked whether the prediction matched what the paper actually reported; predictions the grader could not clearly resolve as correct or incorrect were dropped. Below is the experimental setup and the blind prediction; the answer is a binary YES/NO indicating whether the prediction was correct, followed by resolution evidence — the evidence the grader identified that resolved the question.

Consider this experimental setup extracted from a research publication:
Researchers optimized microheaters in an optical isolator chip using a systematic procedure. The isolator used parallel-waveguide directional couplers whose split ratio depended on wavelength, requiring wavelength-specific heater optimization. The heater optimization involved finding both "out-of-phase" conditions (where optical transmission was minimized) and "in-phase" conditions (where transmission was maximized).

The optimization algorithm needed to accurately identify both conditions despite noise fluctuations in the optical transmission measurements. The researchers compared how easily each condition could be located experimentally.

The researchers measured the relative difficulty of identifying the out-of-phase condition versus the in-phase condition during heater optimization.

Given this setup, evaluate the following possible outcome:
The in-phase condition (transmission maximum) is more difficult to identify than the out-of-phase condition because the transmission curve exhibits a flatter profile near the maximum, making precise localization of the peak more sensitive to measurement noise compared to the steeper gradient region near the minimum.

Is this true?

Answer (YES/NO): YES